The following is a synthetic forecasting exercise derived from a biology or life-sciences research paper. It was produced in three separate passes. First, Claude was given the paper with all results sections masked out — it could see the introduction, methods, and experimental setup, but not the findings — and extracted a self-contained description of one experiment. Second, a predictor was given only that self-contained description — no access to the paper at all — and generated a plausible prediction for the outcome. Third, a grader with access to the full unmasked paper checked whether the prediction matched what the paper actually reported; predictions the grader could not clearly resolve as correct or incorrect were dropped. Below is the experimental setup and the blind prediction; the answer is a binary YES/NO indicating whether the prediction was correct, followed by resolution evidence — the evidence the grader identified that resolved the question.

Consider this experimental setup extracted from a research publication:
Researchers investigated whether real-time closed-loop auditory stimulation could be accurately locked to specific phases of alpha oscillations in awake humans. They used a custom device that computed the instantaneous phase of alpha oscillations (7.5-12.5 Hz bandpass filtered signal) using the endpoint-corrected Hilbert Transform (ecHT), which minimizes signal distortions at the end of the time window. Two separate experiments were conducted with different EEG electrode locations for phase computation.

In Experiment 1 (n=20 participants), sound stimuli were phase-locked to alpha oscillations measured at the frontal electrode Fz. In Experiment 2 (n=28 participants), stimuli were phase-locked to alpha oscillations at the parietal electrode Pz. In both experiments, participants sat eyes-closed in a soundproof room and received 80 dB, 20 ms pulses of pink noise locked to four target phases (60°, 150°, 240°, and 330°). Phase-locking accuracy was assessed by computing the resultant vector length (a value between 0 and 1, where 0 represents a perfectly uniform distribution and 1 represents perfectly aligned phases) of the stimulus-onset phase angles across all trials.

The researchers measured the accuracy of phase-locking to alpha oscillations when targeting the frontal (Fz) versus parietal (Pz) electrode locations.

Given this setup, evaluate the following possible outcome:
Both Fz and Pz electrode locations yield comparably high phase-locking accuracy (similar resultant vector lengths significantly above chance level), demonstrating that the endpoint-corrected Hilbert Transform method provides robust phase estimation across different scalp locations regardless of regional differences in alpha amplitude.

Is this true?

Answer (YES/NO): YES